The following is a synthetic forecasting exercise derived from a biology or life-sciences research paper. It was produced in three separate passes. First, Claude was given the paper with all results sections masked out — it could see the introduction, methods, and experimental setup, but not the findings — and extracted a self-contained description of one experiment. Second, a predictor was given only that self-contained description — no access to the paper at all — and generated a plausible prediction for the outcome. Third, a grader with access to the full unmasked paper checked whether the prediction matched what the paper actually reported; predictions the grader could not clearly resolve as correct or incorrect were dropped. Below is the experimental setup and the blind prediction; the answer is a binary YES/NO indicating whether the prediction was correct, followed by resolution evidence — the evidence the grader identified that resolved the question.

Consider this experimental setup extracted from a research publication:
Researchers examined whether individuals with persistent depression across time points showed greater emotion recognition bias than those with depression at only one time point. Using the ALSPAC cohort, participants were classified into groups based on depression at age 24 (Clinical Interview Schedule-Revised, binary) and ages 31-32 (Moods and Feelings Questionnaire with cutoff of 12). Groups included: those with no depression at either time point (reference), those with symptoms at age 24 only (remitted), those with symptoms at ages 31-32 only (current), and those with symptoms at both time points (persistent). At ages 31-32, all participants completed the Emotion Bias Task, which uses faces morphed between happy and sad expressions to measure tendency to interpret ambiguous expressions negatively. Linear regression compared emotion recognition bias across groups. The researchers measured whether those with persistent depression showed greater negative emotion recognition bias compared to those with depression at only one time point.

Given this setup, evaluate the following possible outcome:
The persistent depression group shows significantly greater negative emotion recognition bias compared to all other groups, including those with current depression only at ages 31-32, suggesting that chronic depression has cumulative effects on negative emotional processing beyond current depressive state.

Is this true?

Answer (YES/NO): NO